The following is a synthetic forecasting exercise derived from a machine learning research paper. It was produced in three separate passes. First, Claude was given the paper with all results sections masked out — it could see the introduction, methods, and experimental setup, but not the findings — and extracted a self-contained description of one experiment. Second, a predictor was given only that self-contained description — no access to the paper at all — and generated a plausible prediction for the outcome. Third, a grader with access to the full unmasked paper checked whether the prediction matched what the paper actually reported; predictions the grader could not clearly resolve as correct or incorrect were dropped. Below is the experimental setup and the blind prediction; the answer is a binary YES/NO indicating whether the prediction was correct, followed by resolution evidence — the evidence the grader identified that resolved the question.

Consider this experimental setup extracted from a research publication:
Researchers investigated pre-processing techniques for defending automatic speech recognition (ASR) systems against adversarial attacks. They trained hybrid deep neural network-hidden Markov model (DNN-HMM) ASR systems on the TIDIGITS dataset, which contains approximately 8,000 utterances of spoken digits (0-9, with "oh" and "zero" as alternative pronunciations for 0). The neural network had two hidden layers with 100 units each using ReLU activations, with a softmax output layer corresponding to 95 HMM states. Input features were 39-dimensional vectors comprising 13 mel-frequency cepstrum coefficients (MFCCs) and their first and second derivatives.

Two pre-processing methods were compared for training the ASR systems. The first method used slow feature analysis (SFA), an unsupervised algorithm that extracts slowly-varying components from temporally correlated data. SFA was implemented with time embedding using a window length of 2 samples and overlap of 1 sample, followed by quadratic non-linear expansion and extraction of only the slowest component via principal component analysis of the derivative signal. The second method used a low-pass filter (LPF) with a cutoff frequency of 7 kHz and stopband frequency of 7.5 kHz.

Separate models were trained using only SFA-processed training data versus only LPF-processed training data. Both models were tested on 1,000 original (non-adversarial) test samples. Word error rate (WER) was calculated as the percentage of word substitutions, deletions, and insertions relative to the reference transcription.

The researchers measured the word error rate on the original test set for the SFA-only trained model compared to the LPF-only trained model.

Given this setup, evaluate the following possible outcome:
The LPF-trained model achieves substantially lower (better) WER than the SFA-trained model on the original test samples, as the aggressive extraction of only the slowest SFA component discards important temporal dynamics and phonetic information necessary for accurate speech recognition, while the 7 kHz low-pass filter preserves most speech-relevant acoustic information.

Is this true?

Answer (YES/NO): YES